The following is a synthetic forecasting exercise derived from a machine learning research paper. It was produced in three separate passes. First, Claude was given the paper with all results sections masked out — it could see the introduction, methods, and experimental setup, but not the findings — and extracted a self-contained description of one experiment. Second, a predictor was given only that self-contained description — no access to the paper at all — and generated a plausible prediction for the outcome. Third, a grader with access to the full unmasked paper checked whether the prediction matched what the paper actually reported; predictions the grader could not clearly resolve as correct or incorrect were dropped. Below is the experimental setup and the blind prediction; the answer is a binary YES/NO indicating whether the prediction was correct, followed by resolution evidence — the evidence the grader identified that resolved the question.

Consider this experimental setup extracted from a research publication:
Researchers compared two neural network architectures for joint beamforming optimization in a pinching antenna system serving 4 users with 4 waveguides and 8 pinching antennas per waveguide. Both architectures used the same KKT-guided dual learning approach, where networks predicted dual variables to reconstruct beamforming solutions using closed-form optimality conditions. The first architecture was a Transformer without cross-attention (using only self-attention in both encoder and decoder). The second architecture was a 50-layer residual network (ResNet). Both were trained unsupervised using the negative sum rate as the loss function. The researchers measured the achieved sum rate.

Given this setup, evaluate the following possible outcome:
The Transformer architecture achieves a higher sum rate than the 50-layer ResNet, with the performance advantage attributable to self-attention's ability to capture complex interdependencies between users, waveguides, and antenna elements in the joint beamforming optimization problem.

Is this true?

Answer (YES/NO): YES